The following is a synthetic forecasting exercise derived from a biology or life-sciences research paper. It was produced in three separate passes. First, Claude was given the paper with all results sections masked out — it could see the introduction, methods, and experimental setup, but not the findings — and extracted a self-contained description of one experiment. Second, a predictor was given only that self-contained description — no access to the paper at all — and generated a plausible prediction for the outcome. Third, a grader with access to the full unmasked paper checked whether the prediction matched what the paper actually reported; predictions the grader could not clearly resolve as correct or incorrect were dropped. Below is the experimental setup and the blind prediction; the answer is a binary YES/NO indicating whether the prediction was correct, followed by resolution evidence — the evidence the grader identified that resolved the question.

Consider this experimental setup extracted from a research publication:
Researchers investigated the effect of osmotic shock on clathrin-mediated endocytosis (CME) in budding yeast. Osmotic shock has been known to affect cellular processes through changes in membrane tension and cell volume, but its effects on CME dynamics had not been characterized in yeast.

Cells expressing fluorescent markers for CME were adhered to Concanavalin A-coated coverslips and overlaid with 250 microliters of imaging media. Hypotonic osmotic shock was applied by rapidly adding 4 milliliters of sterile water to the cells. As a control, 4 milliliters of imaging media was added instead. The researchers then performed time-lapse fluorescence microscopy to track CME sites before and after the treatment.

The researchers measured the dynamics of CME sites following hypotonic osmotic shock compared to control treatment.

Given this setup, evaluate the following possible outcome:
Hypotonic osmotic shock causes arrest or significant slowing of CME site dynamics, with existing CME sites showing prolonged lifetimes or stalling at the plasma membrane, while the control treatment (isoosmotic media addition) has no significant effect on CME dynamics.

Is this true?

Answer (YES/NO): NO